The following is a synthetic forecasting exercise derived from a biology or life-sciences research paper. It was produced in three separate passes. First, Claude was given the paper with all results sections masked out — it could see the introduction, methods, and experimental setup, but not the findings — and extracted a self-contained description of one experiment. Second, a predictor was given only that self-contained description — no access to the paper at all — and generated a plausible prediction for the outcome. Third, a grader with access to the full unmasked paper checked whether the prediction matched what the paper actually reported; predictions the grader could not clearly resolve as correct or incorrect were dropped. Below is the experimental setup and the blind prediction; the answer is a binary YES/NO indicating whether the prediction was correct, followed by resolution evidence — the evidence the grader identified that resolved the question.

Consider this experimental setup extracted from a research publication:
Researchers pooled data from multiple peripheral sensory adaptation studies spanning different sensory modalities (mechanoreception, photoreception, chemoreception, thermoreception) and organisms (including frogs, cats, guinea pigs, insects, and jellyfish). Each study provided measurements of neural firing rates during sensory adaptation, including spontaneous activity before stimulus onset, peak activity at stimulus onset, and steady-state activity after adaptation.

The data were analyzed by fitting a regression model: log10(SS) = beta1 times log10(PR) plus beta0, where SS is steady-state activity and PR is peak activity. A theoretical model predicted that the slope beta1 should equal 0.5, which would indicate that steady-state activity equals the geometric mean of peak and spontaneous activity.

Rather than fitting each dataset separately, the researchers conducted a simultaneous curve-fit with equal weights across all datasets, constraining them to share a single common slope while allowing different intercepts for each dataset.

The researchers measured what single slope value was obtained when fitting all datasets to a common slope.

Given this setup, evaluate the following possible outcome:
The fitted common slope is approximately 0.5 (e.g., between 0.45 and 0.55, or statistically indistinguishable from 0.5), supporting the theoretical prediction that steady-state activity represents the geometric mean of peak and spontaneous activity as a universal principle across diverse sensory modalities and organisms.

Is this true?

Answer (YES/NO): NO